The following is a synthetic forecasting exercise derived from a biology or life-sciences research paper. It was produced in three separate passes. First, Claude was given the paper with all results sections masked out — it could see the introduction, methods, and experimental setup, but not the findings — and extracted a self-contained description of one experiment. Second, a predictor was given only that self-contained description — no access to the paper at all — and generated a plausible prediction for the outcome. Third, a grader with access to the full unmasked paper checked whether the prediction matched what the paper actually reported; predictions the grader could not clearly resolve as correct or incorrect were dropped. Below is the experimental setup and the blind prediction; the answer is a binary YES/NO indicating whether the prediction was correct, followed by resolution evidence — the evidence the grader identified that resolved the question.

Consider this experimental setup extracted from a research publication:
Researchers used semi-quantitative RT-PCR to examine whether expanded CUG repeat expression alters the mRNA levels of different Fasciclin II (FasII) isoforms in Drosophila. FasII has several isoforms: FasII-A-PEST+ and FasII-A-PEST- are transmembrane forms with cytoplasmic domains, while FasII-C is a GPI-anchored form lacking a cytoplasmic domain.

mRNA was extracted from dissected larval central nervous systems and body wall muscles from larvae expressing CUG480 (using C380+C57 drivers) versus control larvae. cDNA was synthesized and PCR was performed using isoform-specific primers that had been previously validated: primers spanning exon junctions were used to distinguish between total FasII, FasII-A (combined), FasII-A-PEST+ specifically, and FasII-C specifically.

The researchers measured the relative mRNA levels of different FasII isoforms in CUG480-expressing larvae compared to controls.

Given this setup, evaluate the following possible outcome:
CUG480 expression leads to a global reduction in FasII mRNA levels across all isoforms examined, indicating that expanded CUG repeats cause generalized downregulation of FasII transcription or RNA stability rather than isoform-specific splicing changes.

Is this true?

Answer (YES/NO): NO